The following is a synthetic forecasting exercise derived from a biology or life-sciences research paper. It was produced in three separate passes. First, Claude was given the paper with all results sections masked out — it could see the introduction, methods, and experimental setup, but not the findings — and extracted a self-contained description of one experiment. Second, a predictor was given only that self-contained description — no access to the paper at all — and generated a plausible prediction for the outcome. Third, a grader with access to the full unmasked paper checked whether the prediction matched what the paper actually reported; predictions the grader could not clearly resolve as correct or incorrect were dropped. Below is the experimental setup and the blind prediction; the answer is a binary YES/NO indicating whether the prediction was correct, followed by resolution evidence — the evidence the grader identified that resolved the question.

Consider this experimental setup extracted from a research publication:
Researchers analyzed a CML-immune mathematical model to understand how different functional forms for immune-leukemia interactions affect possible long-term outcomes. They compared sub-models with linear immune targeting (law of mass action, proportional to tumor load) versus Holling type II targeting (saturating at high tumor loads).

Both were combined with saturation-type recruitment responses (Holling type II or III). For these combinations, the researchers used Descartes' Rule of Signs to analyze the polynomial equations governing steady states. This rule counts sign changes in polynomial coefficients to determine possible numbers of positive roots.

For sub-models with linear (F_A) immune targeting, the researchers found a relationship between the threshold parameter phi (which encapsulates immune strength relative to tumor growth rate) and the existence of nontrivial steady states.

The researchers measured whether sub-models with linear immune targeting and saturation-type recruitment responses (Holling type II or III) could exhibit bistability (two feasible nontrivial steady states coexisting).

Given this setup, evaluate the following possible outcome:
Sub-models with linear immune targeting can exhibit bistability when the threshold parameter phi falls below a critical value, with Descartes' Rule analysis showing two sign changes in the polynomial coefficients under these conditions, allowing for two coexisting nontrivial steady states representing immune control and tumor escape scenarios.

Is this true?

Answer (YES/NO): NO